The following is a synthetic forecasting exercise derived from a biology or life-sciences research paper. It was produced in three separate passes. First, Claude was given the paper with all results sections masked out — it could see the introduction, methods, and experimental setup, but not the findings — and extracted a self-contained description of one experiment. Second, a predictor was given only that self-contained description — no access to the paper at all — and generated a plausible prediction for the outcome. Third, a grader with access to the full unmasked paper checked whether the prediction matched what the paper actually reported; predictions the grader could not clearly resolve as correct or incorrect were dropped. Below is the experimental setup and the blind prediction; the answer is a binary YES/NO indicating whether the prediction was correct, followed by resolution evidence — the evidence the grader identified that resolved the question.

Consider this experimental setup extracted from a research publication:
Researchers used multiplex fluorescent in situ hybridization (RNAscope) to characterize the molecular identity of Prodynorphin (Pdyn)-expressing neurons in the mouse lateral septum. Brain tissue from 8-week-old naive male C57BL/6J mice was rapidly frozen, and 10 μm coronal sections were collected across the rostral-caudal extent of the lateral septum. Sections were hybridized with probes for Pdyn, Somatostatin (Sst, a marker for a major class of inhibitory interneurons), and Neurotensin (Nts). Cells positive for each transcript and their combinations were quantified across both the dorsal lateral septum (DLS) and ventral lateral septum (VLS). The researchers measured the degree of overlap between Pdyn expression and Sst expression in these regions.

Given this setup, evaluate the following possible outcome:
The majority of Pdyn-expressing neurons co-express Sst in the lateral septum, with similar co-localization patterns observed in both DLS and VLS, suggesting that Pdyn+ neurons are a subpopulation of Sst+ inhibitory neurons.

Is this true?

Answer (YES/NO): NO